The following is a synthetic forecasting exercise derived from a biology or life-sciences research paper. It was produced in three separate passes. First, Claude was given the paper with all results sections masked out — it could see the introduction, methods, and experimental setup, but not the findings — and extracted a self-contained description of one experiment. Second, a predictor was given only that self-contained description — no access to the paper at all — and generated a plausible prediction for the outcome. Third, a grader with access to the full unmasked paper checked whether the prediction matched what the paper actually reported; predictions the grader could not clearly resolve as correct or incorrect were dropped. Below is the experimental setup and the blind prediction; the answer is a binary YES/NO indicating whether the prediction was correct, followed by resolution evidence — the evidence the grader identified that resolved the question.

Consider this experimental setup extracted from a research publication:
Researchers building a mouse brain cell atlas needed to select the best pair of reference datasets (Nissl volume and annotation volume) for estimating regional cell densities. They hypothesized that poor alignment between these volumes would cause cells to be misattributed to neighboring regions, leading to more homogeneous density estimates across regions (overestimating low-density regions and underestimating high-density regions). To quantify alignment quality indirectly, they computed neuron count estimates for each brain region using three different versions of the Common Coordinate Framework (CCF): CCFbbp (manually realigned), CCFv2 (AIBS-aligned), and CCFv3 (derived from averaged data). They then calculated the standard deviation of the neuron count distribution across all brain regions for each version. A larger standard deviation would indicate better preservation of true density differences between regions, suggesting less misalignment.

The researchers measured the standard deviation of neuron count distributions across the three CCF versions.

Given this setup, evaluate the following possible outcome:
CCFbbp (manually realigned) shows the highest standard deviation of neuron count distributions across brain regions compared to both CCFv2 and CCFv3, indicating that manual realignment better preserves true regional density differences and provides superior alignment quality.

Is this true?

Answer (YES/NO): YES